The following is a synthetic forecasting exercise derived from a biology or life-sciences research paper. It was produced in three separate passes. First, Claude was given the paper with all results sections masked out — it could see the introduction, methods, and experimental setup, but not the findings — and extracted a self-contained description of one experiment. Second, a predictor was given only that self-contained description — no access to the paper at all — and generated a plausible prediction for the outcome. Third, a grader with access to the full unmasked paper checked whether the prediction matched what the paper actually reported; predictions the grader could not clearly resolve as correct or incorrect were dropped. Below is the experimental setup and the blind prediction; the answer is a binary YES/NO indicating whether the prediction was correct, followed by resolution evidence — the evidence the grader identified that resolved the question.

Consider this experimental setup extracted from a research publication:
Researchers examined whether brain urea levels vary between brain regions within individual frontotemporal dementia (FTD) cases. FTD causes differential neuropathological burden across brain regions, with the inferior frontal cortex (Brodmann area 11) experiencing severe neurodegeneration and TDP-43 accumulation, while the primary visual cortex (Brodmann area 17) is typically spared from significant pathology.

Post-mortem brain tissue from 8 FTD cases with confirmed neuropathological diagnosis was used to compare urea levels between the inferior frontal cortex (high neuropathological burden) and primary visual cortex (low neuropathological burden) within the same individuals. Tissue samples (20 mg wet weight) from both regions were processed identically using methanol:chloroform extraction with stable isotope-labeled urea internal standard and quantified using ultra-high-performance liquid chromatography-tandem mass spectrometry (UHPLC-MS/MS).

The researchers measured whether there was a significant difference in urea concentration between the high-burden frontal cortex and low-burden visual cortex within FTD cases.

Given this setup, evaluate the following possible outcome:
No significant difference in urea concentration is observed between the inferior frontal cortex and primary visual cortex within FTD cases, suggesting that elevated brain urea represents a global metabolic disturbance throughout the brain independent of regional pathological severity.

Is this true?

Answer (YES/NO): YES